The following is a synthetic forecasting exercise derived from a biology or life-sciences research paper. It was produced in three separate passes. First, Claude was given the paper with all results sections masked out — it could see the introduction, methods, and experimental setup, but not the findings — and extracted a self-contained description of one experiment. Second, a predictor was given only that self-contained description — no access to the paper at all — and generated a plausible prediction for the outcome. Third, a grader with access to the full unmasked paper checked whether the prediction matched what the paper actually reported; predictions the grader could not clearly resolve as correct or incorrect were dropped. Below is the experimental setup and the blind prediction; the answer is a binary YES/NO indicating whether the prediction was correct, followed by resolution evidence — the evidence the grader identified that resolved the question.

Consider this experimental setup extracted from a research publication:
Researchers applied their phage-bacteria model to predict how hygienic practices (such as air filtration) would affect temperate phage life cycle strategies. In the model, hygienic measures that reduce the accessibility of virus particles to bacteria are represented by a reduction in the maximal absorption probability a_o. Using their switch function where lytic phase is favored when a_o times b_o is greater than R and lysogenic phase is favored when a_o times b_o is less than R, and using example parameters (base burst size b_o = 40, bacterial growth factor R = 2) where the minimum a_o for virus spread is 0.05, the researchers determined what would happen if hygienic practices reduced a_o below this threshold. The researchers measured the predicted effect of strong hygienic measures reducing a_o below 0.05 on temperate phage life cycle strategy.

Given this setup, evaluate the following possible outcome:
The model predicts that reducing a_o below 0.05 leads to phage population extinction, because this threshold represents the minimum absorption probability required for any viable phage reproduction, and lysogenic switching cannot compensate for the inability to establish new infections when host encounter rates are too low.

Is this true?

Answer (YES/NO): NO